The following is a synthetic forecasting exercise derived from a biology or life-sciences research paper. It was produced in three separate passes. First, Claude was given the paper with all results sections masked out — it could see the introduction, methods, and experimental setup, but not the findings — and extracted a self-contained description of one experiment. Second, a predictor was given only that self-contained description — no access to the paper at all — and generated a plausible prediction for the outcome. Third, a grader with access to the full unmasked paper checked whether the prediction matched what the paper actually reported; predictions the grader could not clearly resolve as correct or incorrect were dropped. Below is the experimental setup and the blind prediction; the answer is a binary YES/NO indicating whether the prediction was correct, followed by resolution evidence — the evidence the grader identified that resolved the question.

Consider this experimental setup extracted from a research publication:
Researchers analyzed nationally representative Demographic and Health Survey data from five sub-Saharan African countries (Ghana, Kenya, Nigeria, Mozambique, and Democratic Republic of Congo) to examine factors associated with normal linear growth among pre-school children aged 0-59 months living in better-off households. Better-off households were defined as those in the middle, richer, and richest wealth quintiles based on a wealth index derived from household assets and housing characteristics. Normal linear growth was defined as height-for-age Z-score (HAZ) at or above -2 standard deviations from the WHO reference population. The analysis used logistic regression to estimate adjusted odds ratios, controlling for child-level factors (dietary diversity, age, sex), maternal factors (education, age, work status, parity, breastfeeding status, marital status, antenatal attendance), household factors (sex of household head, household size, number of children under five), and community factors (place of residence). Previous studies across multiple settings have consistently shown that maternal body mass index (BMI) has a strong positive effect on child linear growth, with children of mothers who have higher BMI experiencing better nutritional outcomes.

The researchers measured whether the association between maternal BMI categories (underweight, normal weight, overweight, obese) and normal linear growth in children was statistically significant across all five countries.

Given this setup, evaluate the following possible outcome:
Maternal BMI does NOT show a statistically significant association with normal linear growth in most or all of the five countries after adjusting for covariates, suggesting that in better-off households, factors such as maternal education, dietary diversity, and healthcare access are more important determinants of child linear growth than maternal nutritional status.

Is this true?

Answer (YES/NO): NO